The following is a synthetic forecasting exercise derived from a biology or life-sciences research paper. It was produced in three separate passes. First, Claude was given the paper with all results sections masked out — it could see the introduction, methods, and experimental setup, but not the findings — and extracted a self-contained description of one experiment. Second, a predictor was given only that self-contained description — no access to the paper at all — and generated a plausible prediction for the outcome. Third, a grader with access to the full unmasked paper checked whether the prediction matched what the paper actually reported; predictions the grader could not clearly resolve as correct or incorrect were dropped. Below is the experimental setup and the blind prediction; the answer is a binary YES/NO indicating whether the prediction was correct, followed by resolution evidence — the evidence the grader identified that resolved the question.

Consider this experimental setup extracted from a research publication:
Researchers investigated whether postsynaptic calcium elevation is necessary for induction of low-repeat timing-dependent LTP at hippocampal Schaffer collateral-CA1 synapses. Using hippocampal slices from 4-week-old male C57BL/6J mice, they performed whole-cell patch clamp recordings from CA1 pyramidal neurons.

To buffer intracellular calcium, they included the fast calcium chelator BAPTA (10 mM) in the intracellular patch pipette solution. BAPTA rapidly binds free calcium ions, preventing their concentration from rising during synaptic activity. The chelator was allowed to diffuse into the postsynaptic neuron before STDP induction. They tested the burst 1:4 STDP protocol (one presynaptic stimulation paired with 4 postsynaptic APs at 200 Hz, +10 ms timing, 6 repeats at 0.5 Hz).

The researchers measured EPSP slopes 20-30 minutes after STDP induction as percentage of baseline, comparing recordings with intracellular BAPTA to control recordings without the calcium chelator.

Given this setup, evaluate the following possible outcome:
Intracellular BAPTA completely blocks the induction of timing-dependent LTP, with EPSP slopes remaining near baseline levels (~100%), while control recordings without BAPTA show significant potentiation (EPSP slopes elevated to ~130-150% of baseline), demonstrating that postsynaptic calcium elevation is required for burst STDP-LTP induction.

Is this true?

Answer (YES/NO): YES